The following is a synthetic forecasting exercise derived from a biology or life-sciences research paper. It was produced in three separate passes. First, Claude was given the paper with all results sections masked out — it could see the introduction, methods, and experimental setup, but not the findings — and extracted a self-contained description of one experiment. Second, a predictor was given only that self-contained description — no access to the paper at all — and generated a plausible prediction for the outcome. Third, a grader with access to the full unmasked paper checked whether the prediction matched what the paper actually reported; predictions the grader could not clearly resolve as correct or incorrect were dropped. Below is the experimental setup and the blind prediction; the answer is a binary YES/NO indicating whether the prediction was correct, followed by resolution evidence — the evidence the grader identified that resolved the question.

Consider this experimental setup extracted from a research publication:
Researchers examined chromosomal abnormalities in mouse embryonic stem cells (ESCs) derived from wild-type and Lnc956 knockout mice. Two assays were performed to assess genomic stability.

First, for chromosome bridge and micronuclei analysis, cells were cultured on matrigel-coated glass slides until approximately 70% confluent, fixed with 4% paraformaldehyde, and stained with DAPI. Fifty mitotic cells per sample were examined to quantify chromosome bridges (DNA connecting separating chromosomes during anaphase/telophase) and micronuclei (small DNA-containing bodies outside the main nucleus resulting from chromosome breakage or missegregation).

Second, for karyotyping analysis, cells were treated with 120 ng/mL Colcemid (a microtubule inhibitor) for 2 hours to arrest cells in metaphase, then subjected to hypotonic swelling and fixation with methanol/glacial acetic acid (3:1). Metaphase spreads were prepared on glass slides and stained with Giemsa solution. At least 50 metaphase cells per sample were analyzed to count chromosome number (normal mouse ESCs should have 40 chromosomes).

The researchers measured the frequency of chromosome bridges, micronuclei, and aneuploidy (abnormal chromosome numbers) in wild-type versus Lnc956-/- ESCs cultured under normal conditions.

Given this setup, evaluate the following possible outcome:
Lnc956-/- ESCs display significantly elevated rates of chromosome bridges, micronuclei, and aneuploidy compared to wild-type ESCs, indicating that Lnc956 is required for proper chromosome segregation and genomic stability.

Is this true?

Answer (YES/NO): NO